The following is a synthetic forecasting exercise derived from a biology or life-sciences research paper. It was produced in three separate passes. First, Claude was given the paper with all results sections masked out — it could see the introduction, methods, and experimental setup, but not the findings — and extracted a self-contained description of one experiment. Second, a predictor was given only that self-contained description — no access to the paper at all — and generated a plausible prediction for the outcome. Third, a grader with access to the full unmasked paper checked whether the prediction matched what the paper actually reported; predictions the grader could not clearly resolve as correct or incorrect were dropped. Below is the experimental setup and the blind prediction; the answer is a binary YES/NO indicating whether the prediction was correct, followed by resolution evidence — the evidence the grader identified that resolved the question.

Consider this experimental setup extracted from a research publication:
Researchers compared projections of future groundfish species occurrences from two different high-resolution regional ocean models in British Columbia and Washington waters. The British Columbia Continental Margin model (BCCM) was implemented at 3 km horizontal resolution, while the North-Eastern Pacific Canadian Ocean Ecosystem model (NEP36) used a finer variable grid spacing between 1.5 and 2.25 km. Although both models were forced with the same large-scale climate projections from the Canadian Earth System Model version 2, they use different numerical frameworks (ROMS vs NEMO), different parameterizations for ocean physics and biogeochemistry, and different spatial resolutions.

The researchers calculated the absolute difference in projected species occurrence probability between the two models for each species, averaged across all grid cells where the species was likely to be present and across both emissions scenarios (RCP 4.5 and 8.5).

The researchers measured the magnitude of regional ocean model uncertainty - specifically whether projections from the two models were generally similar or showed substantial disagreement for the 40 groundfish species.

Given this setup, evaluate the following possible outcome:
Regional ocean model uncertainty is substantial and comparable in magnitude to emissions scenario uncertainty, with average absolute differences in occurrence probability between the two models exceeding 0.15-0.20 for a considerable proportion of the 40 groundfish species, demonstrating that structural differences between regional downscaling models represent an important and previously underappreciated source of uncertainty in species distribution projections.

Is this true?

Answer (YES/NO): NO